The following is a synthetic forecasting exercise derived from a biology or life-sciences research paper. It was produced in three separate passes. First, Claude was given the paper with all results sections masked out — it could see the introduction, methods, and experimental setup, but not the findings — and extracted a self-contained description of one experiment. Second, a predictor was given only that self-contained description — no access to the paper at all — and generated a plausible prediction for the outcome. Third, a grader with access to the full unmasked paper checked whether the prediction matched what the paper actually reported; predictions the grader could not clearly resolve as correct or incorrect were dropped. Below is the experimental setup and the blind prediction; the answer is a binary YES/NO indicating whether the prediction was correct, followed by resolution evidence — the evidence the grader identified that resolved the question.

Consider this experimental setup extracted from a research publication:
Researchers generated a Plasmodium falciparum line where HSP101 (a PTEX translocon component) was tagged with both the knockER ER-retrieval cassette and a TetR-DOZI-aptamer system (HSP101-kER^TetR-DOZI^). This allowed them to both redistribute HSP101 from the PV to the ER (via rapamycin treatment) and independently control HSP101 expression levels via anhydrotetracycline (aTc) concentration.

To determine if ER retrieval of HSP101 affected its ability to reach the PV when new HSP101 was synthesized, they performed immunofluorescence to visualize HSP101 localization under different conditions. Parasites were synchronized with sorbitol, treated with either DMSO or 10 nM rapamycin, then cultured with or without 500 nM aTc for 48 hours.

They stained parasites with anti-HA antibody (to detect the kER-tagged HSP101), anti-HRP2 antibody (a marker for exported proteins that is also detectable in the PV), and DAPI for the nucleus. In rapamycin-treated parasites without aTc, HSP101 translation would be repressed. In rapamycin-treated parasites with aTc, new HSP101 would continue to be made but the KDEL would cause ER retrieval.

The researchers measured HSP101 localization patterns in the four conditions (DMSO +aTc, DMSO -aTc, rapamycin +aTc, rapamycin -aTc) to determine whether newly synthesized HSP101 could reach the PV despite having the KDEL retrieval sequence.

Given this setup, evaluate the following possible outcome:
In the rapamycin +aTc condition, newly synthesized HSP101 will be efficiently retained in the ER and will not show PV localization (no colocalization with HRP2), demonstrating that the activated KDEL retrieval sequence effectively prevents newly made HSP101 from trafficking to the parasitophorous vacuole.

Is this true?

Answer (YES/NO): NO